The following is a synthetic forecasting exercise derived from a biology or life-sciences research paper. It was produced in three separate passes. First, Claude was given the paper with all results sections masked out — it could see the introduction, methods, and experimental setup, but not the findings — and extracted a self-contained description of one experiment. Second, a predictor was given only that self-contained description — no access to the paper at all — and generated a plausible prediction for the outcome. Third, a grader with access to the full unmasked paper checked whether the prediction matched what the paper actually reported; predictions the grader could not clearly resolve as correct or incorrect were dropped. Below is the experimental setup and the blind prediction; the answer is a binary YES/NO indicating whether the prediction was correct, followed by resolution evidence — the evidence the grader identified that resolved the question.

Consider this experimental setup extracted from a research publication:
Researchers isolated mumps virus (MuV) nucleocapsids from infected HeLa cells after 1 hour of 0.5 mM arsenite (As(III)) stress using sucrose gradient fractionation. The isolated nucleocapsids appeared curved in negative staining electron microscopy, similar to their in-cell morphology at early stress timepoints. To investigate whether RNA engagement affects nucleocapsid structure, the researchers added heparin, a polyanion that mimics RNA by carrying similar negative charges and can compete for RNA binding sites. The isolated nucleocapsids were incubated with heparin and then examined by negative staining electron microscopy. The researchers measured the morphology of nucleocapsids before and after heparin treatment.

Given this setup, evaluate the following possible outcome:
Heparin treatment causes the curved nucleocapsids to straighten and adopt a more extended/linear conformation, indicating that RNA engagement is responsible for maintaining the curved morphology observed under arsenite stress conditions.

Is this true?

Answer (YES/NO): NO